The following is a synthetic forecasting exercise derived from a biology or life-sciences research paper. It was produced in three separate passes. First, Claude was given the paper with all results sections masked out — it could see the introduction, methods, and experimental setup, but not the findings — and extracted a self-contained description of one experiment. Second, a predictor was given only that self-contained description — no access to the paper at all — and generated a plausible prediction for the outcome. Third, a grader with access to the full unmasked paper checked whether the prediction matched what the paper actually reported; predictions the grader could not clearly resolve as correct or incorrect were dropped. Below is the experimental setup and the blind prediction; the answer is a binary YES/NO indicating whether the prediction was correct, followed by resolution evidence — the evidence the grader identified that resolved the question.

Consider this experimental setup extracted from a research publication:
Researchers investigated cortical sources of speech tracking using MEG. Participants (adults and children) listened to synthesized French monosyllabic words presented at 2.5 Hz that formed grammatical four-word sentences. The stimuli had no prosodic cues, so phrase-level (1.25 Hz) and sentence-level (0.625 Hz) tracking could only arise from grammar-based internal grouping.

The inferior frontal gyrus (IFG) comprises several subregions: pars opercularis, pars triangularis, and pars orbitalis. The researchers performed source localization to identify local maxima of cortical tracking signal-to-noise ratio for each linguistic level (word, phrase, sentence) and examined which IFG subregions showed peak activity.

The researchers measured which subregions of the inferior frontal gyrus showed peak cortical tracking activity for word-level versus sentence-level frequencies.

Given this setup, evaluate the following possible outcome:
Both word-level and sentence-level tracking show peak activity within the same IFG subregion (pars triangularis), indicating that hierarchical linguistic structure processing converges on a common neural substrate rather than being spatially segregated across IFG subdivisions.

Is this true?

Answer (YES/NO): NO